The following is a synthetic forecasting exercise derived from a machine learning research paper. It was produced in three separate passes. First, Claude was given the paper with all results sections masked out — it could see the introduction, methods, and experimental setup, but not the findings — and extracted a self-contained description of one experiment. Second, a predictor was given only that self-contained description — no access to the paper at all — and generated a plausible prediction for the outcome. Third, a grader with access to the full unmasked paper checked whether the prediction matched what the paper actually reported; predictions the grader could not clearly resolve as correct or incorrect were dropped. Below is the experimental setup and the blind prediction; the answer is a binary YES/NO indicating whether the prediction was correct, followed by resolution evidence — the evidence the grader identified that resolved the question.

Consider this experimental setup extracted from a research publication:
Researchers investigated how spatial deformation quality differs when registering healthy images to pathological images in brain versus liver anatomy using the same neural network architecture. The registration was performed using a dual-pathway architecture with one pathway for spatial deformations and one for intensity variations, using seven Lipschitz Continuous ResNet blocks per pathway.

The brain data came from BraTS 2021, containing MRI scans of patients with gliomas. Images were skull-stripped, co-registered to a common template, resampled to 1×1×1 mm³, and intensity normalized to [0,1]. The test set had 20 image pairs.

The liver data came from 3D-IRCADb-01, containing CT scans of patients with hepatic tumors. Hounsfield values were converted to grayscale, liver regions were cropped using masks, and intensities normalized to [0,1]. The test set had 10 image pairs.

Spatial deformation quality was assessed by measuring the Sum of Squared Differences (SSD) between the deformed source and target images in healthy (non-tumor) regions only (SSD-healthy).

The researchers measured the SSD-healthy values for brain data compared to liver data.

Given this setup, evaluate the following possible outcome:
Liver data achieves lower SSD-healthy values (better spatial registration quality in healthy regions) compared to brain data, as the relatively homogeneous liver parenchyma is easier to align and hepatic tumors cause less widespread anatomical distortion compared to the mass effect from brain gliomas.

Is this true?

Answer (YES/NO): YES